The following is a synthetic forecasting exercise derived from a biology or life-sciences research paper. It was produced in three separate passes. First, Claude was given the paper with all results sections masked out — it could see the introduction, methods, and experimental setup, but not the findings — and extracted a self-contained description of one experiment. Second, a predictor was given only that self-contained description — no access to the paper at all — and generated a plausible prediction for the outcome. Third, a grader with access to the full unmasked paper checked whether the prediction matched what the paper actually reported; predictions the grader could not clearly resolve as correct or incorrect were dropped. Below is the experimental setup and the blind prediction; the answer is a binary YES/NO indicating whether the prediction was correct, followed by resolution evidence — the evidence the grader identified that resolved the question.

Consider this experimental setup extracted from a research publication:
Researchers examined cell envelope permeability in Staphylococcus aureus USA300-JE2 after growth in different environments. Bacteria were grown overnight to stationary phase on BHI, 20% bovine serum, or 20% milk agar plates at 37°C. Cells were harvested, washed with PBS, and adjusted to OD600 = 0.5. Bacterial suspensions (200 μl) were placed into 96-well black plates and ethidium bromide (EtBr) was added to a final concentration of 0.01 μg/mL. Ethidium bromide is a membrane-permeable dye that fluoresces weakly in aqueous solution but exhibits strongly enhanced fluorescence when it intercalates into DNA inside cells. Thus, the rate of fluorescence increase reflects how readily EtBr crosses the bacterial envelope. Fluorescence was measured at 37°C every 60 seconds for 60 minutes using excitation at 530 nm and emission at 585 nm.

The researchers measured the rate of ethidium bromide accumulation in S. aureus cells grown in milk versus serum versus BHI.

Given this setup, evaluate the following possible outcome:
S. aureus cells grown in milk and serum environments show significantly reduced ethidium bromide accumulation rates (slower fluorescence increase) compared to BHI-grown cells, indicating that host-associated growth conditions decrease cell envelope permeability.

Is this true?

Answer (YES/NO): YES